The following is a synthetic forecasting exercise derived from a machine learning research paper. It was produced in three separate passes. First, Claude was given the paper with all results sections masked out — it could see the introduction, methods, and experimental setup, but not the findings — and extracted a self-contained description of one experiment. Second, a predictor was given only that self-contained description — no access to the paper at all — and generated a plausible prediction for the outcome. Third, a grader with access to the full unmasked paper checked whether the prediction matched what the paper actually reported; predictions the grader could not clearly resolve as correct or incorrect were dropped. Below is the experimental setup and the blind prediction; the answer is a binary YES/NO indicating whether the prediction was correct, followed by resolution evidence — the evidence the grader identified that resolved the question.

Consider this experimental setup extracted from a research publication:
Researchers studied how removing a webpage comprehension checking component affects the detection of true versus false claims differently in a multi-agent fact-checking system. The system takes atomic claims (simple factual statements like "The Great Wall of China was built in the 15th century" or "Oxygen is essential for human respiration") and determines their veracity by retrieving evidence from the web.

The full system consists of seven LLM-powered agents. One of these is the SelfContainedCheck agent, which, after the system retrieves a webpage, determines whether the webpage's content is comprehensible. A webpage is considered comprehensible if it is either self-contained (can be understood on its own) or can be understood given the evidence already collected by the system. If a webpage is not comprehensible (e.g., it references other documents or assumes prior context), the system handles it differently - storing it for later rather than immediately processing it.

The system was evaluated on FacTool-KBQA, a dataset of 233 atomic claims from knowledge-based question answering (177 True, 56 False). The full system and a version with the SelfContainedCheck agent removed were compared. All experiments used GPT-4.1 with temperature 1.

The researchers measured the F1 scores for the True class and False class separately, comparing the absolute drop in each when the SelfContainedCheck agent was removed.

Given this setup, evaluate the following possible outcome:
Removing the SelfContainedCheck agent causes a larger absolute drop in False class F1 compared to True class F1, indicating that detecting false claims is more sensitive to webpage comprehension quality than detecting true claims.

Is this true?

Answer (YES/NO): YES